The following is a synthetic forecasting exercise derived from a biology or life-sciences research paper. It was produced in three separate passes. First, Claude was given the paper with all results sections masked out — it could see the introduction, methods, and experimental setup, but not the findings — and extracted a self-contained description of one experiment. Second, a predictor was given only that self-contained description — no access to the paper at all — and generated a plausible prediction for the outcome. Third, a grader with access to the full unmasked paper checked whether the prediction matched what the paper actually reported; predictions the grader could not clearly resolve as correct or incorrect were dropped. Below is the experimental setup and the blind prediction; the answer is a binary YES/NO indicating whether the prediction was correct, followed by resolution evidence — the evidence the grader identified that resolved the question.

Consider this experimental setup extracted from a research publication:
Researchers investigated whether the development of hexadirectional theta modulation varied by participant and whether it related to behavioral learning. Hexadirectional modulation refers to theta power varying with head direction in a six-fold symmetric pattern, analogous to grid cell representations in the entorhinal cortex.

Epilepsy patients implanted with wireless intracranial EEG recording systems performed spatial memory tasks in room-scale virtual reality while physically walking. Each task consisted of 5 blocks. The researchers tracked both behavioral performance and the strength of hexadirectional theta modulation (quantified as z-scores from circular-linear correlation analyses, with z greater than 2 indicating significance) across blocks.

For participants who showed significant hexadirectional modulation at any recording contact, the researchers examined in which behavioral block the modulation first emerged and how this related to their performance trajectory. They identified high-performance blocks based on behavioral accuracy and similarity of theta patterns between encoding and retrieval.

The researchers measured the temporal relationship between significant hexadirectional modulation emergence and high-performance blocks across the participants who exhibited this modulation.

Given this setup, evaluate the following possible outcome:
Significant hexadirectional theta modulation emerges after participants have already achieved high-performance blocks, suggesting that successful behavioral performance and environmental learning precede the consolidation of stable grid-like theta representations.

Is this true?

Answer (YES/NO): YES